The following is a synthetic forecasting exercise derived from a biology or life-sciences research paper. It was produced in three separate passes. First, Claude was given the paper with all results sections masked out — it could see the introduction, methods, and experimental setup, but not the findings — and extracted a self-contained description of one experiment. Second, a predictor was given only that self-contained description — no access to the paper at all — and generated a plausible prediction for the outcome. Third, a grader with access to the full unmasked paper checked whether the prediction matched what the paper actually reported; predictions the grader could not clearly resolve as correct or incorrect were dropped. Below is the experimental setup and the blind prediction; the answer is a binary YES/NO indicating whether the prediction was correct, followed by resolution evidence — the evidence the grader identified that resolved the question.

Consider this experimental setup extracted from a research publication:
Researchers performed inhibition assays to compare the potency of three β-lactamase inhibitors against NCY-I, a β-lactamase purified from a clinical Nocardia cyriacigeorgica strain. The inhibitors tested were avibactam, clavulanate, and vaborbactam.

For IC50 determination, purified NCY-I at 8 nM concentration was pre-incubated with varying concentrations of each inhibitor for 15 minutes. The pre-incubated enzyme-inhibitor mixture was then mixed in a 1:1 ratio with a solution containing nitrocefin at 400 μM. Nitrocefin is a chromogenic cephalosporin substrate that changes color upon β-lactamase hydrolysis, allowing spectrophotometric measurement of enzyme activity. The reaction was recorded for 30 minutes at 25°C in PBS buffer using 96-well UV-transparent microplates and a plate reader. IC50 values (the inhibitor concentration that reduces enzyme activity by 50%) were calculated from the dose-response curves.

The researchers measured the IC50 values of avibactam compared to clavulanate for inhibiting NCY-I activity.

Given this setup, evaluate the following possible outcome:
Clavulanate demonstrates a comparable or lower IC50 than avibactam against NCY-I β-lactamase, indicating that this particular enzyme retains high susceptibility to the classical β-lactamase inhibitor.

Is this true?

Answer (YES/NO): NO